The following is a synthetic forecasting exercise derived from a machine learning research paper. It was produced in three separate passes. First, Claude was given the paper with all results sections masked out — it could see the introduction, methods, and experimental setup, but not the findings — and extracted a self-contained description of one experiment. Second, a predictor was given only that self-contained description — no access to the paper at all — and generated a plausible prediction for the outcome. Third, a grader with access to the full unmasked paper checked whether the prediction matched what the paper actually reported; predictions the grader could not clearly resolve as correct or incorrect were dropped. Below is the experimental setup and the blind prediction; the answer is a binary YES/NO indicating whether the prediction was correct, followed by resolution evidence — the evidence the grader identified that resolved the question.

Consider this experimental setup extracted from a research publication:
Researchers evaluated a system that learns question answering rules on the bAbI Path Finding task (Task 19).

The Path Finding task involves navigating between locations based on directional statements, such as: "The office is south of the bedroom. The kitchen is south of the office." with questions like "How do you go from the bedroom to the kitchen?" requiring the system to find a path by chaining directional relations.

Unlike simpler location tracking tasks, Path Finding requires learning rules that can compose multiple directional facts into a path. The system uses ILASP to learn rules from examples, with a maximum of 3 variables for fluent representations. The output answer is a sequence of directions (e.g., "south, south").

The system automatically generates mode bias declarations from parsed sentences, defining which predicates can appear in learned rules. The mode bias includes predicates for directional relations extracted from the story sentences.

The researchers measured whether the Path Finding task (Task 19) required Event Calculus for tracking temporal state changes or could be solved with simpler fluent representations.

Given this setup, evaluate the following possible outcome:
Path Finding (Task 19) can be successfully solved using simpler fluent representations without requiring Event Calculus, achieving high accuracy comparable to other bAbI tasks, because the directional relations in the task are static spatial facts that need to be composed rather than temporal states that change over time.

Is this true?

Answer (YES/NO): YES